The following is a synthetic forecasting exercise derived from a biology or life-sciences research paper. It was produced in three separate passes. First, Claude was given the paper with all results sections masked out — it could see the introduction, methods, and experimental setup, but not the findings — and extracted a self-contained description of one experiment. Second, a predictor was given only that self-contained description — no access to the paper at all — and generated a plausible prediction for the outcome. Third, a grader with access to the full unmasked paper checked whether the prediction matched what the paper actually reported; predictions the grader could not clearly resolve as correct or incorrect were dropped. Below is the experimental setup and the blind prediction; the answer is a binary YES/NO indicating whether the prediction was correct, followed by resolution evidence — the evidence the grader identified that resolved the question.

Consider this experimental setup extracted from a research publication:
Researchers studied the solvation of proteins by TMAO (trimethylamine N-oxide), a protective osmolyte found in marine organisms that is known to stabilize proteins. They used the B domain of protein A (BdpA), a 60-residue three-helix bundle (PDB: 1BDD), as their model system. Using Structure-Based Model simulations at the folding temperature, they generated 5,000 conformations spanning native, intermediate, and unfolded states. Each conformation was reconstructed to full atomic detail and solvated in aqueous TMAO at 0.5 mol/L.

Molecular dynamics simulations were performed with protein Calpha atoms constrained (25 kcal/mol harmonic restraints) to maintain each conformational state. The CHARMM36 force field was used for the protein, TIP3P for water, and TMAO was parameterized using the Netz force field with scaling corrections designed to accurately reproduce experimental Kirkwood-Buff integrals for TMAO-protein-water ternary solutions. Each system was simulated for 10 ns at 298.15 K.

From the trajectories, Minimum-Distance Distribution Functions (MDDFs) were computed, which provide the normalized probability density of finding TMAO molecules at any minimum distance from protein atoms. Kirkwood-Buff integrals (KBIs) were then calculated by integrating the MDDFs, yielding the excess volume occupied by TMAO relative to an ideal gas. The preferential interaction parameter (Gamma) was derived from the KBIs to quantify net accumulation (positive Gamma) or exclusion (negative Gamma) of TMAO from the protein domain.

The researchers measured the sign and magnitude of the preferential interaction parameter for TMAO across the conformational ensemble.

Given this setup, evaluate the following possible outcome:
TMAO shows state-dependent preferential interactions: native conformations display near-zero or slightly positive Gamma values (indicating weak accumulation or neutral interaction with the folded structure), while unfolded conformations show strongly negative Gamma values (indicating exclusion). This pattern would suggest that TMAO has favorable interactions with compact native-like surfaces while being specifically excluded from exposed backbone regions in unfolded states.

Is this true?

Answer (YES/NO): NO